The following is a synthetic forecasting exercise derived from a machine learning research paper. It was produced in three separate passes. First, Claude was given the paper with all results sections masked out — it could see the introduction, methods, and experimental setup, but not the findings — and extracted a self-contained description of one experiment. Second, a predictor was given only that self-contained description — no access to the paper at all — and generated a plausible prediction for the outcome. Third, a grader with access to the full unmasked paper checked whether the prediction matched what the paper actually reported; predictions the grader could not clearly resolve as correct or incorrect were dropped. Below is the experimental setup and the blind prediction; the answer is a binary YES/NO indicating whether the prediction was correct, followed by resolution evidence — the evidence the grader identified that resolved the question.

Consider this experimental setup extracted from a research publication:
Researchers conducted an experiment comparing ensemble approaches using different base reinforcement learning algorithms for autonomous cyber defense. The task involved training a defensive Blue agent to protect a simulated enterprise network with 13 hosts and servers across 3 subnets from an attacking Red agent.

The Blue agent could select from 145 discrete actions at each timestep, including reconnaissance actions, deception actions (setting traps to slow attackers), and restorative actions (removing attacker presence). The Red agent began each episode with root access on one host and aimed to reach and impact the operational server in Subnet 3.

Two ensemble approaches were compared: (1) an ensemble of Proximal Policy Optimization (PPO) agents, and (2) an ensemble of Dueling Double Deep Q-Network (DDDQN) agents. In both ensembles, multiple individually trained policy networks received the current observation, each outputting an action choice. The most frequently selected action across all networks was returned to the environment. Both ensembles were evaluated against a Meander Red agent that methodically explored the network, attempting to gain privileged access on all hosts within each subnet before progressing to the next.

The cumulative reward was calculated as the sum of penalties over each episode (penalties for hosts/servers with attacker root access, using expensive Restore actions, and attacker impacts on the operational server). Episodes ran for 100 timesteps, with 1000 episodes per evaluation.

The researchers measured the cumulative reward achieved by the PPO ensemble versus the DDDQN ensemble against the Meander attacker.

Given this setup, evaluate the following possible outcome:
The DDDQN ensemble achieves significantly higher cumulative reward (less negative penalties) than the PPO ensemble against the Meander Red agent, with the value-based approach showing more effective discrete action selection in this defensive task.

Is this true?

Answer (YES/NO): NO